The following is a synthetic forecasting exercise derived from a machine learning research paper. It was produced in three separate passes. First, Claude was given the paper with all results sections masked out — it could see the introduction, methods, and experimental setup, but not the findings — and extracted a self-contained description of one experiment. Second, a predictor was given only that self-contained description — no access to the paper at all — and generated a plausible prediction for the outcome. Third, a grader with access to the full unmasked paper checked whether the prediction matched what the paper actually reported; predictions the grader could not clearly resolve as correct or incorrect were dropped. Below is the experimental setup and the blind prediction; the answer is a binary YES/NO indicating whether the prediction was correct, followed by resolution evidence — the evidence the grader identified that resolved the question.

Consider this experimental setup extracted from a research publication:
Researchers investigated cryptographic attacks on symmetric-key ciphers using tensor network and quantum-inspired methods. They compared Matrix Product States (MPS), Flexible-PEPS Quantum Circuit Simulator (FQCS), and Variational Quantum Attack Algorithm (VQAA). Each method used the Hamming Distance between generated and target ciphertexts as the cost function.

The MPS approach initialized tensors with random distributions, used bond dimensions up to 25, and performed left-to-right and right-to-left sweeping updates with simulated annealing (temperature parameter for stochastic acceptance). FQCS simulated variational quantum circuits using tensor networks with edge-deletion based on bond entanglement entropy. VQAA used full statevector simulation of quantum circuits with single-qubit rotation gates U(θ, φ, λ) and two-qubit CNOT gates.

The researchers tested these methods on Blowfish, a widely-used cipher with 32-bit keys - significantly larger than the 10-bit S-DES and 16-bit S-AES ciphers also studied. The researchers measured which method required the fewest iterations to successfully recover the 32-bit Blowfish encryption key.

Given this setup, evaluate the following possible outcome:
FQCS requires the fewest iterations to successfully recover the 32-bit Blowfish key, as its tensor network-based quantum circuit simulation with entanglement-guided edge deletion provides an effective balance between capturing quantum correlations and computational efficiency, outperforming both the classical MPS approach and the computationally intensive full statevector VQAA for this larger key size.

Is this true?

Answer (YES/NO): NO